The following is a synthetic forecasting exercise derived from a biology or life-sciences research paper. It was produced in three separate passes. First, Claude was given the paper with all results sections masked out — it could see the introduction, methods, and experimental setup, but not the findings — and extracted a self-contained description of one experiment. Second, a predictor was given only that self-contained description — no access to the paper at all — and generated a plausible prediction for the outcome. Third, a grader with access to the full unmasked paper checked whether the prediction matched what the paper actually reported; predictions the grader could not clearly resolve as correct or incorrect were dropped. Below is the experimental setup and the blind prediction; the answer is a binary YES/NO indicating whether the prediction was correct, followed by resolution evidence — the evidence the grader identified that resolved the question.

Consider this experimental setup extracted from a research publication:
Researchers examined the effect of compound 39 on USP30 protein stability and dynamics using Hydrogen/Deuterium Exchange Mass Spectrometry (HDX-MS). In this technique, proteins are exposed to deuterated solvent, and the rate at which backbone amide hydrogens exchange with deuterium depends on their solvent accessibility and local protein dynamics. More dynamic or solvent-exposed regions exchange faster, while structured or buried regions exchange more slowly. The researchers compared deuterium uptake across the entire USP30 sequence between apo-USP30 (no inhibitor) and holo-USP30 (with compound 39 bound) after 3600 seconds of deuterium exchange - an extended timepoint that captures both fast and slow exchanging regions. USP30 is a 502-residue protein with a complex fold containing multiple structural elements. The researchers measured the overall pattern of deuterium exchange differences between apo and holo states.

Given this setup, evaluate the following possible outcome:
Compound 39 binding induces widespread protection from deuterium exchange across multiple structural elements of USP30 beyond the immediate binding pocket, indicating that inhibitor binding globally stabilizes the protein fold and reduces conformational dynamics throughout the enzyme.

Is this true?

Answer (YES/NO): NO